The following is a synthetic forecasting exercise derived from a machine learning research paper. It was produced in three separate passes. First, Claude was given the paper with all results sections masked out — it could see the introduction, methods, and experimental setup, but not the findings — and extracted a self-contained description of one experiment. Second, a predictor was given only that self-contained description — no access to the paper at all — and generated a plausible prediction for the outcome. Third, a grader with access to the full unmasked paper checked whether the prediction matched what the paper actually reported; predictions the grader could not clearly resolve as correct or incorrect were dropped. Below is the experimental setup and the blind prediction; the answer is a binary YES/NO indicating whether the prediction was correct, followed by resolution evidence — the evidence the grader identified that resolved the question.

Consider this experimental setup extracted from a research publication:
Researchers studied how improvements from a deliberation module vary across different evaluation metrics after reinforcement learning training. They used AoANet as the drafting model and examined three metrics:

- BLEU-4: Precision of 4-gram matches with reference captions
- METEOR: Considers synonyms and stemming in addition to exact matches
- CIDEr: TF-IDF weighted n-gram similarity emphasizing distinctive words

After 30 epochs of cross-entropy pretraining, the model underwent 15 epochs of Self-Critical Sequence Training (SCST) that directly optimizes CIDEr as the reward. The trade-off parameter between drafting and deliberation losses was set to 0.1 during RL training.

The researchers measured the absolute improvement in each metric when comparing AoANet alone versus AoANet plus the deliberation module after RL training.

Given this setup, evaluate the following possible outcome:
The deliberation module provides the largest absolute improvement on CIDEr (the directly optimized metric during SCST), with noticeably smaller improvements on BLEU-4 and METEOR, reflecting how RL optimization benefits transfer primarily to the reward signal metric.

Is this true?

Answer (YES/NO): YES